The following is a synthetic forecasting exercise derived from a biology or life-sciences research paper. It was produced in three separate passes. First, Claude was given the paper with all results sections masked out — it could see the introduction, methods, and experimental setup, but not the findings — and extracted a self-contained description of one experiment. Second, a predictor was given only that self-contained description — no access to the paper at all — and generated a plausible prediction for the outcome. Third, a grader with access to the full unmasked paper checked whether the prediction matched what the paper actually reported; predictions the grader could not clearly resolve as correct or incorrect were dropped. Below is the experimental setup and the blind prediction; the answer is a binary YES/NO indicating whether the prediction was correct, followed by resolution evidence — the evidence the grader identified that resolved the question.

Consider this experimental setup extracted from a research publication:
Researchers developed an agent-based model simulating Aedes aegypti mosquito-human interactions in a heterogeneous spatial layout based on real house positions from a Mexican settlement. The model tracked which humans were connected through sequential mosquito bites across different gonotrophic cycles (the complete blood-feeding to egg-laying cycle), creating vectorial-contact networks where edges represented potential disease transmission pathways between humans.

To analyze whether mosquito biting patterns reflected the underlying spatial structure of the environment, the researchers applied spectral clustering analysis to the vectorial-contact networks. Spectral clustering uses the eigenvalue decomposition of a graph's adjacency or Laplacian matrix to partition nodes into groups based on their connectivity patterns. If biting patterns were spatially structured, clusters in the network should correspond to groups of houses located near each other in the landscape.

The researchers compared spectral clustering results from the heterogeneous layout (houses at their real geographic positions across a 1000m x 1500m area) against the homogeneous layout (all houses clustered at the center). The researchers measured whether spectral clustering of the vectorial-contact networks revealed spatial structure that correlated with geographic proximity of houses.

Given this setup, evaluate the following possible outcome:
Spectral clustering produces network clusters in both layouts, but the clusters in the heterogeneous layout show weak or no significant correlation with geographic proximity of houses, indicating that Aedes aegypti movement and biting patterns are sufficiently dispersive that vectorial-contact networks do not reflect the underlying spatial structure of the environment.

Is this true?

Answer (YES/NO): NO